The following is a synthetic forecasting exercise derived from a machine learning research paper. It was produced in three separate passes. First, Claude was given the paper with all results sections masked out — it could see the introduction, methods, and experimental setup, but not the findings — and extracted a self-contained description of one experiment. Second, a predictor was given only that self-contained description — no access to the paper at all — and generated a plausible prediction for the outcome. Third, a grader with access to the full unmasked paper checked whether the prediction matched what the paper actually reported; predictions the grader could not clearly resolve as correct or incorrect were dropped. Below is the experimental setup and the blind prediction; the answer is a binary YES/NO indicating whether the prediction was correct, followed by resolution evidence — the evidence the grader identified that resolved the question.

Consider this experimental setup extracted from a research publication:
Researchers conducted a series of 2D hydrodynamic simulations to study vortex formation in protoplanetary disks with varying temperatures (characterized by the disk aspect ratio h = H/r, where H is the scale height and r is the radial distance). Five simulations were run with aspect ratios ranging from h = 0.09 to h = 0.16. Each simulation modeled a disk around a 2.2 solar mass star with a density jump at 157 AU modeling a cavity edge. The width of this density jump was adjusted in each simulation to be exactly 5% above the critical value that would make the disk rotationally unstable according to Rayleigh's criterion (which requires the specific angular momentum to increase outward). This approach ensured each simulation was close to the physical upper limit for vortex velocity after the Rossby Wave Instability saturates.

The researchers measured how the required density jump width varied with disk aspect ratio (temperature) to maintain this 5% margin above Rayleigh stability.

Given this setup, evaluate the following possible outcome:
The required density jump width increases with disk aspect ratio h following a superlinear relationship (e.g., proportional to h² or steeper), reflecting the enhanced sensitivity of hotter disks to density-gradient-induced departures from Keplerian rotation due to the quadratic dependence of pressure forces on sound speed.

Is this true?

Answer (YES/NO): NO